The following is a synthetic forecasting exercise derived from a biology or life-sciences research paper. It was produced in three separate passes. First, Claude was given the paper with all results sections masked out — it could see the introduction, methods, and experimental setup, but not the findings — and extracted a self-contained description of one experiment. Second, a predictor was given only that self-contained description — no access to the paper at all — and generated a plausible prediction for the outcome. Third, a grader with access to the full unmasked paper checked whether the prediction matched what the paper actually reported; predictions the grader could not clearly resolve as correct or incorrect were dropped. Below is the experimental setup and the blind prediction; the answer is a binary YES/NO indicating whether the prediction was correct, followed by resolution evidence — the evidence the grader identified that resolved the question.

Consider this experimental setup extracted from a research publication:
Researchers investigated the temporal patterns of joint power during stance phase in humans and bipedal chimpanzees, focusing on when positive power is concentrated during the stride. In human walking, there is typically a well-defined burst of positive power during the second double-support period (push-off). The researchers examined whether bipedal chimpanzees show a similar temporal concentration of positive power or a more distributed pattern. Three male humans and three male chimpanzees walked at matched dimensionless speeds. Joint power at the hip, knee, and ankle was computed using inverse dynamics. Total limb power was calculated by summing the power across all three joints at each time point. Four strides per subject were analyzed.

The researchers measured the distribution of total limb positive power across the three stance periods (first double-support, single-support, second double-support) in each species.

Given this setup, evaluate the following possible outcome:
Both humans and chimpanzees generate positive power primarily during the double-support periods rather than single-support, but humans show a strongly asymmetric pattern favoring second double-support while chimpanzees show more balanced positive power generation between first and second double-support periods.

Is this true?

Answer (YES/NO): NO